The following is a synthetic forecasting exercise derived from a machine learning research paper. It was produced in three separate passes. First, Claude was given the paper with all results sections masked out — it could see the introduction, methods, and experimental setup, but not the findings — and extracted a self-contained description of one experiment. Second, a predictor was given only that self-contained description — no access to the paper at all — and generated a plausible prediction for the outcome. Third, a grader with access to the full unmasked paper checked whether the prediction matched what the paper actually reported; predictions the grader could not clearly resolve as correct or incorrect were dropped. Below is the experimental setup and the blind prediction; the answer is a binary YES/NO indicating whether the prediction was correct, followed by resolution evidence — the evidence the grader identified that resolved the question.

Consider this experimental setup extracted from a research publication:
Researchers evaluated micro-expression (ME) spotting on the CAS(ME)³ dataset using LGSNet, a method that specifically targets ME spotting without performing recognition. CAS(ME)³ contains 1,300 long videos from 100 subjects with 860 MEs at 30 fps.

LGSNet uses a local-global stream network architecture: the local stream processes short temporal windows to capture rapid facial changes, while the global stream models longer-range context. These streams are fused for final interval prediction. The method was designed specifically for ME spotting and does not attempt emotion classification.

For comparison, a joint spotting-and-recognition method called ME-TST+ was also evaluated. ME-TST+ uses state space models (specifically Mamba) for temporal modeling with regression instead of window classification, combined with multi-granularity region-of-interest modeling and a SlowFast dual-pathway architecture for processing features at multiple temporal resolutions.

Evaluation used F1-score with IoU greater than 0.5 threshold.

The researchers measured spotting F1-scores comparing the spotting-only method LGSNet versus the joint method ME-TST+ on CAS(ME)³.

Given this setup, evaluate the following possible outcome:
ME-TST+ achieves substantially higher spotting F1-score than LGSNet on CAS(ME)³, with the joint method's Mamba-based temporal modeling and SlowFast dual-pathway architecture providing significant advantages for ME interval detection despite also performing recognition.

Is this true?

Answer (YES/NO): NO